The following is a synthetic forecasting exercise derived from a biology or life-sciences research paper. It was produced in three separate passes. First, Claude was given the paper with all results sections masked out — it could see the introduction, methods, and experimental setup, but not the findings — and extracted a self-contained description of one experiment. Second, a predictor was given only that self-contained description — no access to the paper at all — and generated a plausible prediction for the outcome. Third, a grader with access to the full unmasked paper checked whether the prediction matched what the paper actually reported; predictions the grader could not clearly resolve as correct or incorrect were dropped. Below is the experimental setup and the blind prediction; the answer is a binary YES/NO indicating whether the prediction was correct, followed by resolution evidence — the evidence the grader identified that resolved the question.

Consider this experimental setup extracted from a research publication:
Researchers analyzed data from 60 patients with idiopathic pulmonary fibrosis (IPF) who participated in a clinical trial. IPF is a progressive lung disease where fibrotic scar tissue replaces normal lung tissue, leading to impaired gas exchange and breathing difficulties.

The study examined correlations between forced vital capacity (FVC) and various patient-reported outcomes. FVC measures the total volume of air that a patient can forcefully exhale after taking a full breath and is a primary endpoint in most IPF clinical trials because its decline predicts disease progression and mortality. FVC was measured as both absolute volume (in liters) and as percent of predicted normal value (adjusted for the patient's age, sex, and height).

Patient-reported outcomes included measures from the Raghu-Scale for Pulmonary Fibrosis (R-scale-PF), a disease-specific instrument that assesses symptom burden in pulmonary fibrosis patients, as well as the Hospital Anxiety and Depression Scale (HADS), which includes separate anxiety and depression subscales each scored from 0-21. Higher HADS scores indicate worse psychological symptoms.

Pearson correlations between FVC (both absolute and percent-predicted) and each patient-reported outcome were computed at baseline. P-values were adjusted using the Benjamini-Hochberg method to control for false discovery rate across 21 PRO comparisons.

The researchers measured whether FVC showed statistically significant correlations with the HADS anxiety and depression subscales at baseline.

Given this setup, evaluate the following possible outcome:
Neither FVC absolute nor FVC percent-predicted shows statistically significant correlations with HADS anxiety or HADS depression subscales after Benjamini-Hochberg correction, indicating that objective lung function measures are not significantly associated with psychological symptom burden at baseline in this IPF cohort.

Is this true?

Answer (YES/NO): YES